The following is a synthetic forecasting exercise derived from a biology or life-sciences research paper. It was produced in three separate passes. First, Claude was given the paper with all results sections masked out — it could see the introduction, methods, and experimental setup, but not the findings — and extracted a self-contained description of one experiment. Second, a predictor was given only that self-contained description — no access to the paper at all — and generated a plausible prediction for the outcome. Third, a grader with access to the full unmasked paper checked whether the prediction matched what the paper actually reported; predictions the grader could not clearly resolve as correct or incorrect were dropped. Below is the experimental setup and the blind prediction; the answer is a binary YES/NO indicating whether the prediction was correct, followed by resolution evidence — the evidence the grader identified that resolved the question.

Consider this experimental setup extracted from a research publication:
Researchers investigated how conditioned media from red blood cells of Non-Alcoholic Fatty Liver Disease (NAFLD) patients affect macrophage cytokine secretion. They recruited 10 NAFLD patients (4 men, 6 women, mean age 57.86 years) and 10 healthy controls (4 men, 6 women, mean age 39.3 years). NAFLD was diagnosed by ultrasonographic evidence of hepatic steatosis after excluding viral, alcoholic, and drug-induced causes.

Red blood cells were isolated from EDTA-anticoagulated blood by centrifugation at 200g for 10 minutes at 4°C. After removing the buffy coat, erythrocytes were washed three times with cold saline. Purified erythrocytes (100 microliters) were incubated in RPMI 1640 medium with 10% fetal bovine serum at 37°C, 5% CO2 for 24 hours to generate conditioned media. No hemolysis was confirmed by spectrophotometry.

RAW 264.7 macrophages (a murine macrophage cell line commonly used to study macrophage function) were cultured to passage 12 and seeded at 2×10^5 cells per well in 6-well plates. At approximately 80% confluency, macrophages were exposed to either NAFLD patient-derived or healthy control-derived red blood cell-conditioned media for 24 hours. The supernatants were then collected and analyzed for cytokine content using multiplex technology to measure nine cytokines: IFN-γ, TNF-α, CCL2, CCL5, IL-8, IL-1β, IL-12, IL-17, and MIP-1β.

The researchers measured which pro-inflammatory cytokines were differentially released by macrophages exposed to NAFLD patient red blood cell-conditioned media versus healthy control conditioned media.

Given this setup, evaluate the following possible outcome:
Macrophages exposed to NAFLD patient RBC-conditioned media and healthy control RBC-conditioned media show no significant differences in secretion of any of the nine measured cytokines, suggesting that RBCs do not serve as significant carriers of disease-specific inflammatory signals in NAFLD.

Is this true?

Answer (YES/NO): NO